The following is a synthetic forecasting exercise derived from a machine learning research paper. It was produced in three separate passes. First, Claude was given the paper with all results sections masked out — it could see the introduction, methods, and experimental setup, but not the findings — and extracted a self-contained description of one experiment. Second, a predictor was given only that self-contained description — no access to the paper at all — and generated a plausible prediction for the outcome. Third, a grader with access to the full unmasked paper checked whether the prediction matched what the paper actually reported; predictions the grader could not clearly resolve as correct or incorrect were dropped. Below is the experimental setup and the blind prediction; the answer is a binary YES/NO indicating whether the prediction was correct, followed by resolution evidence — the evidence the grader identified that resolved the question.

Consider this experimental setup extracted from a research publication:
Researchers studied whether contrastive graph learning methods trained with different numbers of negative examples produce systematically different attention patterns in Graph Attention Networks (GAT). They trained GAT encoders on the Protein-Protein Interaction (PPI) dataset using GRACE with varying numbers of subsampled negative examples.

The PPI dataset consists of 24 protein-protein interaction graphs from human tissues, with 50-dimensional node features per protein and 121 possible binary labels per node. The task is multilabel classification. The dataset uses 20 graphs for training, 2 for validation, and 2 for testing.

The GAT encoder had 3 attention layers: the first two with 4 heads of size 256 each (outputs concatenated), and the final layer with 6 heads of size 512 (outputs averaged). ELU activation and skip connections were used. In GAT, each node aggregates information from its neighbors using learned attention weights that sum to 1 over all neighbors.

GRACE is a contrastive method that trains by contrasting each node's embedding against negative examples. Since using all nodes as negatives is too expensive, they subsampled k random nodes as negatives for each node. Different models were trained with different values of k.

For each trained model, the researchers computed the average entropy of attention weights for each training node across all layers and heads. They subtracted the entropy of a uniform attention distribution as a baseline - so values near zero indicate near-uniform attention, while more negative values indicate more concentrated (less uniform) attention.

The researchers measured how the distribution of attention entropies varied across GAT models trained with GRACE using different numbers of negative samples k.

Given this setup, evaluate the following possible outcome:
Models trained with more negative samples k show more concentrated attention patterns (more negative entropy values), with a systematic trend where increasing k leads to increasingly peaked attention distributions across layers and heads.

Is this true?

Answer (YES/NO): NO